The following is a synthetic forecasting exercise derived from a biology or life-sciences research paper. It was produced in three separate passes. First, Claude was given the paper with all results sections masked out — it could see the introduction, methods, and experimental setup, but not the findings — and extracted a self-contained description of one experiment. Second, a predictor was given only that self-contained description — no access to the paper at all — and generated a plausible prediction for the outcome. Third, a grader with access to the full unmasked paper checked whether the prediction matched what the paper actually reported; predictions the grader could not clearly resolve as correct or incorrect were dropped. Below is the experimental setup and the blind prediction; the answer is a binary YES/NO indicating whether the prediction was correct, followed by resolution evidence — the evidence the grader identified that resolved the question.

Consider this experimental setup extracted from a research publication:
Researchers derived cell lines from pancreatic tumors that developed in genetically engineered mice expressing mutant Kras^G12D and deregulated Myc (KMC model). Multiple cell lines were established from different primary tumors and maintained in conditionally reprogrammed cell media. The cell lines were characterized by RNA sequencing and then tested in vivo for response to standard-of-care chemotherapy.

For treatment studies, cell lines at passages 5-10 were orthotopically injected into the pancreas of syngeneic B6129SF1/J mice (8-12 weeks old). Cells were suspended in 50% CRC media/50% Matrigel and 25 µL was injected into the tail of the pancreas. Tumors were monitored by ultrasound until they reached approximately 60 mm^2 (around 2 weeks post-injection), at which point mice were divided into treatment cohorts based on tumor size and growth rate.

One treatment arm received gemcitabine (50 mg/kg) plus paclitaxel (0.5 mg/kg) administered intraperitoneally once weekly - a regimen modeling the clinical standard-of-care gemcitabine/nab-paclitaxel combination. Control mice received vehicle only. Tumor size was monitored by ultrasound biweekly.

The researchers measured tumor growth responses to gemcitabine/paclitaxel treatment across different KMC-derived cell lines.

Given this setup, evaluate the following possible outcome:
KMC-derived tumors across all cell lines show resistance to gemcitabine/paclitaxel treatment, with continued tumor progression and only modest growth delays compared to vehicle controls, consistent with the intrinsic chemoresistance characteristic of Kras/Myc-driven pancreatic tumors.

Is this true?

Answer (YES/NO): NO